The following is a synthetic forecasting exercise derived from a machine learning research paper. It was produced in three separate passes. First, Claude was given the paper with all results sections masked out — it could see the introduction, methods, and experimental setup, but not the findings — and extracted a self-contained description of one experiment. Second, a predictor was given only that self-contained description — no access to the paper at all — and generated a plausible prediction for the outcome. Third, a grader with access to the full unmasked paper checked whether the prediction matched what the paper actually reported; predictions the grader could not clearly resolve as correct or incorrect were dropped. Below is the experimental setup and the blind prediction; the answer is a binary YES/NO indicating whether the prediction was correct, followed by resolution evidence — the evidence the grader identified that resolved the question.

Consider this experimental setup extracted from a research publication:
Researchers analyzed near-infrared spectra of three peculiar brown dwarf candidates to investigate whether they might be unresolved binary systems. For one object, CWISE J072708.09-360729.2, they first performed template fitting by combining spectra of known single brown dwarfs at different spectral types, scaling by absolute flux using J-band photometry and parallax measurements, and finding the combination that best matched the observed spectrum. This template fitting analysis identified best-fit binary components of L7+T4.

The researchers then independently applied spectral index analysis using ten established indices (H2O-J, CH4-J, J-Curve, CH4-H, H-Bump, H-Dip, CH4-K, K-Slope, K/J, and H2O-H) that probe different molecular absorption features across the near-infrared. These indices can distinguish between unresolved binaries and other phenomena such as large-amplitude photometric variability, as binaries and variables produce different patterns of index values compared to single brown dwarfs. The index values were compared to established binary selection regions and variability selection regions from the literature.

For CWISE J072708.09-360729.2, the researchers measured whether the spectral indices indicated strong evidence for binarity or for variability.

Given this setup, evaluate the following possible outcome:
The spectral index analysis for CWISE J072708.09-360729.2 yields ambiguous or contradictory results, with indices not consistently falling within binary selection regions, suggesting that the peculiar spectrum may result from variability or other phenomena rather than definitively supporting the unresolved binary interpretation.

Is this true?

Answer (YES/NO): YES